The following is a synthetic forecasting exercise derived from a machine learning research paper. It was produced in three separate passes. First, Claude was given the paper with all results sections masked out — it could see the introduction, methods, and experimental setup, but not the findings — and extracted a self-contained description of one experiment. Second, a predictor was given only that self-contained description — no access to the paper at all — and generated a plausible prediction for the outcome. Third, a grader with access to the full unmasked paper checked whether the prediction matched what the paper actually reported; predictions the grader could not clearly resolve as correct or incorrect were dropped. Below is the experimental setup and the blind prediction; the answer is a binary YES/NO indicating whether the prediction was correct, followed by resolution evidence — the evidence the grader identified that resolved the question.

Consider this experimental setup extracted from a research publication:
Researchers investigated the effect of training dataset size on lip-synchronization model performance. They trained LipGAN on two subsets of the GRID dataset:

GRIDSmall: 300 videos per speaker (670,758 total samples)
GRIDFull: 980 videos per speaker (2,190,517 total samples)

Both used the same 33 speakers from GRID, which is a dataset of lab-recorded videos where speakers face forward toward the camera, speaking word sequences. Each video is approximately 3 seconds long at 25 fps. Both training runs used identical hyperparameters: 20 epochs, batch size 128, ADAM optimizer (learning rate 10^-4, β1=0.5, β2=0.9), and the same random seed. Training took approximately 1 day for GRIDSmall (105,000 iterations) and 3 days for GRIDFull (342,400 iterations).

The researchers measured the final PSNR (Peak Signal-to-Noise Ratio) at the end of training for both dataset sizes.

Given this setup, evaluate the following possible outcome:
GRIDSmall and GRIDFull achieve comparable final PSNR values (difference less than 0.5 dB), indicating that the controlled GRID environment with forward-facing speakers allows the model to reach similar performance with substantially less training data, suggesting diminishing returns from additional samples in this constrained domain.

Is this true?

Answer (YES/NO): NO